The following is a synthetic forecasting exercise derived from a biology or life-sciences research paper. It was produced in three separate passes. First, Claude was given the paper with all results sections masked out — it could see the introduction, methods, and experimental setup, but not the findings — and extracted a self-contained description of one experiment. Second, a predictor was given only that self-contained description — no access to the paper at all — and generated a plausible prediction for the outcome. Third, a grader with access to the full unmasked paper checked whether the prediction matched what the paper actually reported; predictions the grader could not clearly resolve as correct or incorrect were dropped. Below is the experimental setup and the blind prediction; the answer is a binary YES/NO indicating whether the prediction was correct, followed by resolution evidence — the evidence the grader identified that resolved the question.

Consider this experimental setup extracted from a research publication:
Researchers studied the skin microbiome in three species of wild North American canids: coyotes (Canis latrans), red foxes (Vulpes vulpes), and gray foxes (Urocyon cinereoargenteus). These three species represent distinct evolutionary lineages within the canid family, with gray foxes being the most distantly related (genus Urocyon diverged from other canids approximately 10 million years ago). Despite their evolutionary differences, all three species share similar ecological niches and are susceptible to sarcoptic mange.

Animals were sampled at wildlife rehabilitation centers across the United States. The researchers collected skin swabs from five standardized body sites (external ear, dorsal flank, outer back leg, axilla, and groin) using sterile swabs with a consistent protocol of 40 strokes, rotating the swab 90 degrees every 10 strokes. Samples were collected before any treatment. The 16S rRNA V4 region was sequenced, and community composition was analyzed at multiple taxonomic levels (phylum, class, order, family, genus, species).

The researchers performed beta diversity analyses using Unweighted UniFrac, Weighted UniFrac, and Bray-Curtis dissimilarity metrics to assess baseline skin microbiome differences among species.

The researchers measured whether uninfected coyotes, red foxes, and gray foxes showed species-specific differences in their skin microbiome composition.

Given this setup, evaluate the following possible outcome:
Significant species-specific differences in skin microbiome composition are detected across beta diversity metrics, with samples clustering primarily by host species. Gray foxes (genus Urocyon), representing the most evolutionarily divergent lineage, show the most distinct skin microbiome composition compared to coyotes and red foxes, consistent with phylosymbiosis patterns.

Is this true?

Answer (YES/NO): NO